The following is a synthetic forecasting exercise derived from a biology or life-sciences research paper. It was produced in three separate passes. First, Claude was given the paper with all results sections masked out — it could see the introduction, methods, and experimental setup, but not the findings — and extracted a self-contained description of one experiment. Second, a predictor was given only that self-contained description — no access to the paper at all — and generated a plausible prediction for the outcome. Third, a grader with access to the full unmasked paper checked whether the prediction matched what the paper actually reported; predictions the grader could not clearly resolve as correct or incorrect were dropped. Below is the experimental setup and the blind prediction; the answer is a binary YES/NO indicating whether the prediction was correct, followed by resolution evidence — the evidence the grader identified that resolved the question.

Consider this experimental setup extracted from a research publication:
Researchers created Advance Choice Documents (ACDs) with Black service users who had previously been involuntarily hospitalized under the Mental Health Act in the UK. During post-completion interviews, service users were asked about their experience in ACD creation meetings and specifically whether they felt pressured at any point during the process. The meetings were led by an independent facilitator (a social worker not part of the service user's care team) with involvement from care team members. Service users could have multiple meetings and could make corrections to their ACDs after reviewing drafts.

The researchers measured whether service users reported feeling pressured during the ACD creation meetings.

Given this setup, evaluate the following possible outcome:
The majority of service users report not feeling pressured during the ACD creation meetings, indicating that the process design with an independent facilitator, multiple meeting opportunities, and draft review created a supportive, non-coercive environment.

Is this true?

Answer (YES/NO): YES